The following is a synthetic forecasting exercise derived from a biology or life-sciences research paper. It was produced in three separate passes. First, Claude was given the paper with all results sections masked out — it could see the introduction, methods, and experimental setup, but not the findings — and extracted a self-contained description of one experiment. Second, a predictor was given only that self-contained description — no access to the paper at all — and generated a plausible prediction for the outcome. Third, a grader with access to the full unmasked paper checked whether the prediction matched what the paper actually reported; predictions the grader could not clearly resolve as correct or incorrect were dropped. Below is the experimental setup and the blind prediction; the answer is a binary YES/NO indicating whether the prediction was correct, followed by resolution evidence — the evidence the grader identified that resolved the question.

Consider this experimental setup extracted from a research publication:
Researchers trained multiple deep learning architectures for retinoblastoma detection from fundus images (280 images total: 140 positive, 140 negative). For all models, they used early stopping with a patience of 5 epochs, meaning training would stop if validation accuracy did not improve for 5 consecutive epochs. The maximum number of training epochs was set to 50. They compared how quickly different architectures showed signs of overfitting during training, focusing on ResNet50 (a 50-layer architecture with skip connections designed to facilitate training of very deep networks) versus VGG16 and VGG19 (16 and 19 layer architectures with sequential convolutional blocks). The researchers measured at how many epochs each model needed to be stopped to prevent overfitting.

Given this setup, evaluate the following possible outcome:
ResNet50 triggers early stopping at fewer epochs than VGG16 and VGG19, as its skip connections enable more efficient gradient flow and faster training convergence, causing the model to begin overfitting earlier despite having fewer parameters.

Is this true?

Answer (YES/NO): NO